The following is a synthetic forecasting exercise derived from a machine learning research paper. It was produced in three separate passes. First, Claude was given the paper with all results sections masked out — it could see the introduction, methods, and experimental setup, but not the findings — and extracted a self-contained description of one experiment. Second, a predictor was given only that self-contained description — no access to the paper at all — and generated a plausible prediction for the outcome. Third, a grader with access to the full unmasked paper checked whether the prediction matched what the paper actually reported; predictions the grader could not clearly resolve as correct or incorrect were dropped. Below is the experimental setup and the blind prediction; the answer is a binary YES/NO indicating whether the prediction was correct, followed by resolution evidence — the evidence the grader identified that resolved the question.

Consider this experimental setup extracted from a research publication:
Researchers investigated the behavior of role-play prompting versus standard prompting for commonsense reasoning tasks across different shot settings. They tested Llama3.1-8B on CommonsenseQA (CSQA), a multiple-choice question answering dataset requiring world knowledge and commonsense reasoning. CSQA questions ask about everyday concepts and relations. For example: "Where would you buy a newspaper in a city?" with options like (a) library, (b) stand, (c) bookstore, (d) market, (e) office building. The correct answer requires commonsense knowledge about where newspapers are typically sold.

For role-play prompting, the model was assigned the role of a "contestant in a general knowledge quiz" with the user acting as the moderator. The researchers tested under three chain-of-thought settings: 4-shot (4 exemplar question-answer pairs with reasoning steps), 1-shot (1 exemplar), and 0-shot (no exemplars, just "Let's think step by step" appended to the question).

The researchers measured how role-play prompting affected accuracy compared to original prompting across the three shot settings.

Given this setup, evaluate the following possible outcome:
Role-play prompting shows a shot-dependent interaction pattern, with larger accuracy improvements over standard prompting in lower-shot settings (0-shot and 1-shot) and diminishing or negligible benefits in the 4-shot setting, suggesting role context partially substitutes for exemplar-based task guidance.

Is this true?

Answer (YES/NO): NO